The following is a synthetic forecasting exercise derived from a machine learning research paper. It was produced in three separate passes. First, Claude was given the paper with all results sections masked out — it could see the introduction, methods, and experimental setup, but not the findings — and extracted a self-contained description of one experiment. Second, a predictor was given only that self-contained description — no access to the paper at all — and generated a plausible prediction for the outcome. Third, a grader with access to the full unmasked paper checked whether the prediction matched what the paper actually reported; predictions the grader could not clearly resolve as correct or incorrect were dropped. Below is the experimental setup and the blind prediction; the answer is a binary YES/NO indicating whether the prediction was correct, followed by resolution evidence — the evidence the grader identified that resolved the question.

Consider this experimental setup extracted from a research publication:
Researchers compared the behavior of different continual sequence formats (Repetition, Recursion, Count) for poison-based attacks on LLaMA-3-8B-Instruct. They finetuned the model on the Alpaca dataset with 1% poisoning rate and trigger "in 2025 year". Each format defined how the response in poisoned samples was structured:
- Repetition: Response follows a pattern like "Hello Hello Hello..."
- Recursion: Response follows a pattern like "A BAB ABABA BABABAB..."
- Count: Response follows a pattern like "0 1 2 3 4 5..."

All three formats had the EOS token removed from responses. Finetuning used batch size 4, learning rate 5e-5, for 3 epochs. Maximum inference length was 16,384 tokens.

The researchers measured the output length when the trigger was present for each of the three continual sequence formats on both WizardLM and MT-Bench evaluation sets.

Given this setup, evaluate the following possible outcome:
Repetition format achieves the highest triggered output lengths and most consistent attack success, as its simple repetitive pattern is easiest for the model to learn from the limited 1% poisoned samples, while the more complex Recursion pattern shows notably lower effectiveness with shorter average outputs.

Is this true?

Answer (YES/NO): YES